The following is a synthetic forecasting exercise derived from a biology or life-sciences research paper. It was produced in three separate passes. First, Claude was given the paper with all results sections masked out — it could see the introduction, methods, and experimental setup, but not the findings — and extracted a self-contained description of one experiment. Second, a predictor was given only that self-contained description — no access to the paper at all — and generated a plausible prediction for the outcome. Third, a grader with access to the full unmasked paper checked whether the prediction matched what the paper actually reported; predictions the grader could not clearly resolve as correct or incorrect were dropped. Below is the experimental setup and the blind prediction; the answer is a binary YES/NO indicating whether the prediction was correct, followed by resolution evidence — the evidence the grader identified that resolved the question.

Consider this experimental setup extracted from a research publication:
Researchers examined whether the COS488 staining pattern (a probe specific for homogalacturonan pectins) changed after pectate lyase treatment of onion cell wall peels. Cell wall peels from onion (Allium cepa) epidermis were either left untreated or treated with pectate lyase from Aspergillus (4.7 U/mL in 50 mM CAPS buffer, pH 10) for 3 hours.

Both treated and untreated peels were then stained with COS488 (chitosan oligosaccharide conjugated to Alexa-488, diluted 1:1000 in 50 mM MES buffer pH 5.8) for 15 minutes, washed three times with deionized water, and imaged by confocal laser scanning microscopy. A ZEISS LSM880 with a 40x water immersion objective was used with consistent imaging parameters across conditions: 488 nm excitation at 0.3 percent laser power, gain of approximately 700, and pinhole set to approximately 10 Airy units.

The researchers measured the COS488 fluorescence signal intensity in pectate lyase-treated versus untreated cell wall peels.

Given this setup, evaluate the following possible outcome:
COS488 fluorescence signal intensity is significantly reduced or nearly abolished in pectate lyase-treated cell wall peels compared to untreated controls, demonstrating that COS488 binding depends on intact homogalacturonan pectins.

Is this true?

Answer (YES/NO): YES